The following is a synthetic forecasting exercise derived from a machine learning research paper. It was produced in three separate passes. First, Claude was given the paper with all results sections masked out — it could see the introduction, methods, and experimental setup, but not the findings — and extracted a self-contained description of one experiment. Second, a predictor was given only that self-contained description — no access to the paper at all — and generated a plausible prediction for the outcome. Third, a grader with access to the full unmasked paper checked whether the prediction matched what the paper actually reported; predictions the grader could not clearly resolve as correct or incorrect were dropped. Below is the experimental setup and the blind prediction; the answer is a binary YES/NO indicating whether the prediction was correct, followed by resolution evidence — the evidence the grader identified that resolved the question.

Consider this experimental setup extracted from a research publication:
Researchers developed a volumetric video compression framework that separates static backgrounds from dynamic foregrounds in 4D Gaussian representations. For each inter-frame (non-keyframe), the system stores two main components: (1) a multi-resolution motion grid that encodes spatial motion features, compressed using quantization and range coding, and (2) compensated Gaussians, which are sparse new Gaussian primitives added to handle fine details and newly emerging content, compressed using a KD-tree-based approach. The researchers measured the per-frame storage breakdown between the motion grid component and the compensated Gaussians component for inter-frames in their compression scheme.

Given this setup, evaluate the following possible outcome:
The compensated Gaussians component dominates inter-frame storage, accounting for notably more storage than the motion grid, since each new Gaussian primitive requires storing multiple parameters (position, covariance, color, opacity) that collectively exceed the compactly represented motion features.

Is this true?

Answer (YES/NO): NO